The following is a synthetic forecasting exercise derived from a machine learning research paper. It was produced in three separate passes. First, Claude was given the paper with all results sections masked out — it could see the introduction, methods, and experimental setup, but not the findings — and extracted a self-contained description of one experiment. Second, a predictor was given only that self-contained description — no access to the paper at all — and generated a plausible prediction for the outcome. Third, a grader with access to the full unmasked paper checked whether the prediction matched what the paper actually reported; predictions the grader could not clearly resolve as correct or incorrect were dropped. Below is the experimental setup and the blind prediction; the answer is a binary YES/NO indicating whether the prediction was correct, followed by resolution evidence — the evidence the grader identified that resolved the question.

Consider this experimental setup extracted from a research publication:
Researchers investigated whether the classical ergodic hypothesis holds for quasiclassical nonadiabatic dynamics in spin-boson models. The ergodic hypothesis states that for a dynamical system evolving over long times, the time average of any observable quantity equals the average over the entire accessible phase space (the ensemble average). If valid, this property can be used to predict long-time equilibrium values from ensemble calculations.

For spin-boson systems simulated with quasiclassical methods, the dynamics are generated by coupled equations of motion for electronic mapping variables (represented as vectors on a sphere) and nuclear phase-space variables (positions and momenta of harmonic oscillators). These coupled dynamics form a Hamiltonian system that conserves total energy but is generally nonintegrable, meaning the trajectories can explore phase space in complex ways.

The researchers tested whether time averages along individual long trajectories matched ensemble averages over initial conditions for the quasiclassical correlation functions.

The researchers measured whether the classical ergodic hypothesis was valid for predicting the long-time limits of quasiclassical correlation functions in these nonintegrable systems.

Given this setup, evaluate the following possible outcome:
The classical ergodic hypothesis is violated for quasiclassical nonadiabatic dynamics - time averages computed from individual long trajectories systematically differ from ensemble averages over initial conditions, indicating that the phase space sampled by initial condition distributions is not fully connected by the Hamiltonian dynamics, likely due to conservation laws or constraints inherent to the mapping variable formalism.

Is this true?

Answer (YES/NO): NO